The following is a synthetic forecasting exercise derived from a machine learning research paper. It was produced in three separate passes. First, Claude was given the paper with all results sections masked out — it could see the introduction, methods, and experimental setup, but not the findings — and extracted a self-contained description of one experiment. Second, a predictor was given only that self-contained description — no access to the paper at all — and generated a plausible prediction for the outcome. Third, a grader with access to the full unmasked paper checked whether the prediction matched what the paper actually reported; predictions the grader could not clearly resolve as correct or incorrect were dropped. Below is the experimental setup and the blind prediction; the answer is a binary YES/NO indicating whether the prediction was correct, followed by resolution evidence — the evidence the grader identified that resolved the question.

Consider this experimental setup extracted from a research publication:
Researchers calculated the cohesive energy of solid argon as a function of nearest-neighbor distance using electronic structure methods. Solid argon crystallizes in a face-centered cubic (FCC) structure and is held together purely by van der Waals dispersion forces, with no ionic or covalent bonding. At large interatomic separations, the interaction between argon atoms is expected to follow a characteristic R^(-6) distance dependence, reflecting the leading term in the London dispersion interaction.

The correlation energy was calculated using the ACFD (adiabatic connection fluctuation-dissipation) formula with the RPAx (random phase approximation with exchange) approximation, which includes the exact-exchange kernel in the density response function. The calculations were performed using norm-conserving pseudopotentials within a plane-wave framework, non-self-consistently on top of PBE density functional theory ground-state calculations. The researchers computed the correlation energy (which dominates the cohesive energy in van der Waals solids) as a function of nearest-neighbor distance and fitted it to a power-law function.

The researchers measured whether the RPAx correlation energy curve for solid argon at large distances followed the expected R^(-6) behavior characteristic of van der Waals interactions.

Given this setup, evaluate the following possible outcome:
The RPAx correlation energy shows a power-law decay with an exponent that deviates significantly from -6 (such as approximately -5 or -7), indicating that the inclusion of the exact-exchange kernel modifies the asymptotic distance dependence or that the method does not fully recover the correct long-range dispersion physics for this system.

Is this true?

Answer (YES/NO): NO